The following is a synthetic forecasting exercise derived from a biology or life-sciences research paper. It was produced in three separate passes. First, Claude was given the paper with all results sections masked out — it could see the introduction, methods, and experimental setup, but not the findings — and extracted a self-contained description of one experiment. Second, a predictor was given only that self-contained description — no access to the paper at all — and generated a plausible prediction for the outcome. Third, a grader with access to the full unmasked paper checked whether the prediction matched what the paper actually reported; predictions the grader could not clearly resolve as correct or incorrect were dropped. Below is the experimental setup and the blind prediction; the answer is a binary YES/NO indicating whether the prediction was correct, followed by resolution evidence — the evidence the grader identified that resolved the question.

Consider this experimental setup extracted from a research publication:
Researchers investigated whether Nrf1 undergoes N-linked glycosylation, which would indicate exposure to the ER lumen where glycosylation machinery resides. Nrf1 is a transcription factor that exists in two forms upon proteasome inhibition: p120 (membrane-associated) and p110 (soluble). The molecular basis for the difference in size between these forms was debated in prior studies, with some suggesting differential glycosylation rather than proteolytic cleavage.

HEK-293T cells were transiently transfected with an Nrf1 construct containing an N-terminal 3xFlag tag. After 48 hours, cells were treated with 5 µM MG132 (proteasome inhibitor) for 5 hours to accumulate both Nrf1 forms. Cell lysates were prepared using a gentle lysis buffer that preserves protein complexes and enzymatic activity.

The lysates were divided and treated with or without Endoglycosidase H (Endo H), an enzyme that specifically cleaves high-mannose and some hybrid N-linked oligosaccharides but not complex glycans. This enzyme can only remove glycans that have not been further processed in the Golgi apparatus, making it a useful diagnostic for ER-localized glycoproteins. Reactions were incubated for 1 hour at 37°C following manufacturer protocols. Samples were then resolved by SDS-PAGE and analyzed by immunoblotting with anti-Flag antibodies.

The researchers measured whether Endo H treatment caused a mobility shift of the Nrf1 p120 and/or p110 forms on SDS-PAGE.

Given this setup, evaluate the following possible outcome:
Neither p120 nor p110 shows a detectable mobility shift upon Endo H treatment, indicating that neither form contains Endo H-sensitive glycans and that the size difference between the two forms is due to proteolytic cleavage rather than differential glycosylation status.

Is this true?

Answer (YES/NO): NO